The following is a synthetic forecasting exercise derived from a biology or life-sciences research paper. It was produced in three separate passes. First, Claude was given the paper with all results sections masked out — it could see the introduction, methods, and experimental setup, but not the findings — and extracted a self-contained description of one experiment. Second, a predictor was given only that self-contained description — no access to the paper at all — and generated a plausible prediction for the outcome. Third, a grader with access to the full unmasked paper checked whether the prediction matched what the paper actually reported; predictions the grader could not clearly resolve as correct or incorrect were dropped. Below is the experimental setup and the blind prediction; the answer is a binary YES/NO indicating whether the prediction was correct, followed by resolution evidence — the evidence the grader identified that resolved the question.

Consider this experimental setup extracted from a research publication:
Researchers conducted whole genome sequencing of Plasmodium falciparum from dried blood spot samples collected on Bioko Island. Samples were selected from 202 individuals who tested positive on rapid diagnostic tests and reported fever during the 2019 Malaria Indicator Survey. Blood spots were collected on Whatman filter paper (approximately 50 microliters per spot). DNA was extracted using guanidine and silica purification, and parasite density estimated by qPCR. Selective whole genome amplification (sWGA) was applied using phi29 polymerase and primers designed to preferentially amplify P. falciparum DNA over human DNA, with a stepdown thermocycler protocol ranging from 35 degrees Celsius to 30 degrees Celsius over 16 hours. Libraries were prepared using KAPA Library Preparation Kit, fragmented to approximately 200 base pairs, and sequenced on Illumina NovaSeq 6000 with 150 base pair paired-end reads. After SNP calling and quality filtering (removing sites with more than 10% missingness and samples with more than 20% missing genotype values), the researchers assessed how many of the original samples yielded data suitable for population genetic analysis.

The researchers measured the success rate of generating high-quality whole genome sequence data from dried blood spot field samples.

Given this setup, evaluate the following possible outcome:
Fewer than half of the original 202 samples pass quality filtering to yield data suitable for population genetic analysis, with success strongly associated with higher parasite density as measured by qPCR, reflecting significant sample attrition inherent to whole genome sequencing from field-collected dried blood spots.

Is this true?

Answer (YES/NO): NO